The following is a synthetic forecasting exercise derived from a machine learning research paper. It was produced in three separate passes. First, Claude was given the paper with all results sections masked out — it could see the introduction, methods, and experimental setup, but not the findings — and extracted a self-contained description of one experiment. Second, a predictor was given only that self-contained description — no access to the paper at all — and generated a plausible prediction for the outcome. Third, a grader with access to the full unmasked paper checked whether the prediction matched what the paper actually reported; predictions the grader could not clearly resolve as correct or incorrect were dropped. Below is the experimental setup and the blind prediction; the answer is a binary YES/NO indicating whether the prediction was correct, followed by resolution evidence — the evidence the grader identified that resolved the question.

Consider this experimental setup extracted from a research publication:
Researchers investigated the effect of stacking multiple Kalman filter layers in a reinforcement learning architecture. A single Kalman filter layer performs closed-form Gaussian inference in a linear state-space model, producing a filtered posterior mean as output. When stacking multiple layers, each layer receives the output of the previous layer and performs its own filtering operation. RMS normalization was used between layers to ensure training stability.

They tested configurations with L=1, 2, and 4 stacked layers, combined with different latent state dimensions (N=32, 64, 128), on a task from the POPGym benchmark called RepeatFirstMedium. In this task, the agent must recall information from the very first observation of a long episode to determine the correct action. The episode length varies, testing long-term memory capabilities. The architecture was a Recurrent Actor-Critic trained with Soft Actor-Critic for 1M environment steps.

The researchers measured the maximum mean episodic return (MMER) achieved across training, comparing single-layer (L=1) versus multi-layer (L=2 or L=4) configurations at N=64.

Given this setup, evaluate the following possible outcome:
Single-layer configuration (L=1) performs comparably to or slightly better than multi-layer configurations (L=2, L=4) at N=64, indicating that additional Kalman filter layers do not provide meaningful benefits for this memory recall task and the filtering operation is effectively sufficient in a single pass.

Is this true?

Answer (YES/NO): NO